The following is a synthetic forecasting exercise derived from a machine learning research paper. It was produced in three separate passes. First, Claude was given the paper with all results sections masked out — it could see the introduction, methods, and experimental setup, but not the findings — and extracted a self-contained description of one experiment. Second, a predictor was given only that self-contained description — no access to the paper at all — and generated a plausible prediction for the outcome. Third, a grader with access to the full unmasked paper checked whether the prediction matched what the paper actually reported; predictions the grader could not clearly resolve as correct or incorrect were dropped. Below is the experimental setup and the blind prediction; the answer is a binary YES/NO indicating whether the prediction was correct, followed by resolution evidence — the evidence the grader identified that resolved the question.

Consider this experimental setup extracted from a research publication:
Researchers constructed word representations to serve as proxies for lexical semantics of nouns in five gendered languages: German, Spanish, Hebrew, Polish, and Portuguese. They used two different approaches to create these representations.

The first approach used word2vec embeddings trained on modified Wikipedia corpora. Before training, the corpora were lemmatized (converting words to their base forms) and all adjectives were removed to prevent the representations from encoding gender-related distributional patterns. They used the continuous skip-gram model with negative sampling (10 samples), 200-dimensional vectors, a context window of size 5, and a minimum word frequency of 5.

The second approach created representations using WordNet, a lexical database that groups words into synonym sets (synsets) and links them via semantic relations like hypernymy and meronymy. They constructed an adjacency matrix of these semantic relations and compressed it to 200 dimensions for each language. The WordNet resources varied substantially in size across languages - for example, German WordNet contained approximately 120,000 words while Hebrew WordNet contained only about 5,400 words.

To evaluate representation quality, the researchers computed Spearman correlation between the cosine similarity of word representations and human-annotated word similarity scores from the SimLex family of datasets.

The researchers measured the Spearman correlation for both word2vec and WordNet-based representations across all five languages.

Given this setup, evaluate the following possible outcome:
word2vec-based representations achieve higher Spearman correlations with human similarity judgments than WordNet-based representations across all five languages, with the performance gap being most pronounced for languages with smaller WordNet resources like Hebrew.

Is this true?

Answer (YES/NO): YES